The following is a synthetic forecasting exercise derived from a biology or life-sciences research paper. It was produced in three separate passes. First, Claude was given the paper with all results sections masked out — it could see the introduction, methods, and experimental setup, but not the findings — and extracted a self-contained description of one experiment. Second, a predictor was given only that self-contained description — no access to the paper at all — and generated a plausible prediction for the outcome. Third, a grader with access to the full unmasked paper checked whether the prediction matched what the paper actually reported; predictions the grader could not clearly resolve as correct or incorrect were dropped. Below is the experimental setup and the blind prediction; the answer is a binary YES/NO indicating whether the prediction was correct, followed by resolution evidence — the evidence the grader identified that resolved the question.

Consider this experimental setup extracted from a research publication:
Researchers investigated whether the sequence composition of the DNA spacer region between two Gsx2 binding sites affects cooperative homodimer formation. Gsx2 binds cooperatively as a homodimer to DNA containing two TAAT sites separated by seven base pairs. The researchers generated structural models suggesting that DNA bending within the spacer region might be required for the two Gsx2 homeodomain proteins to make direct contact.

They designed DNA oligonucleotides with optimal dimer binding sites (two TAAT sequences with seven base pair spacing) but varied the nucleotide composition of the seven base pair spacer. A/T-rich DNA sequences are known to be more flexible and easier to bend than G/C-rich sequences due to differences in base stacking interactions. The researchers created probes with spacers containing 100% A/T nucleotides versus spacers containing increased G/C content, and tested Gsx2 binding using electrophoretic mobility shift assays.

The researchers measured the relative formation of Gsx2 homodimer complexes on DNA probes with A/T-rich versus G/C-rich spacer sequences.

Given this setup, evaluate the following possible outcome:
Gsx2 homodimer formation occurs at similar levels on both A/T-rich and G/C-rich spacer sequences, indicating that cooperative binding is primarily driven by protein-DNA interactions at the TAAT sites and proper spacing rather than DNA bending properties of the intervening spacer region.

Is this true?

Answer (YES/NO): NO